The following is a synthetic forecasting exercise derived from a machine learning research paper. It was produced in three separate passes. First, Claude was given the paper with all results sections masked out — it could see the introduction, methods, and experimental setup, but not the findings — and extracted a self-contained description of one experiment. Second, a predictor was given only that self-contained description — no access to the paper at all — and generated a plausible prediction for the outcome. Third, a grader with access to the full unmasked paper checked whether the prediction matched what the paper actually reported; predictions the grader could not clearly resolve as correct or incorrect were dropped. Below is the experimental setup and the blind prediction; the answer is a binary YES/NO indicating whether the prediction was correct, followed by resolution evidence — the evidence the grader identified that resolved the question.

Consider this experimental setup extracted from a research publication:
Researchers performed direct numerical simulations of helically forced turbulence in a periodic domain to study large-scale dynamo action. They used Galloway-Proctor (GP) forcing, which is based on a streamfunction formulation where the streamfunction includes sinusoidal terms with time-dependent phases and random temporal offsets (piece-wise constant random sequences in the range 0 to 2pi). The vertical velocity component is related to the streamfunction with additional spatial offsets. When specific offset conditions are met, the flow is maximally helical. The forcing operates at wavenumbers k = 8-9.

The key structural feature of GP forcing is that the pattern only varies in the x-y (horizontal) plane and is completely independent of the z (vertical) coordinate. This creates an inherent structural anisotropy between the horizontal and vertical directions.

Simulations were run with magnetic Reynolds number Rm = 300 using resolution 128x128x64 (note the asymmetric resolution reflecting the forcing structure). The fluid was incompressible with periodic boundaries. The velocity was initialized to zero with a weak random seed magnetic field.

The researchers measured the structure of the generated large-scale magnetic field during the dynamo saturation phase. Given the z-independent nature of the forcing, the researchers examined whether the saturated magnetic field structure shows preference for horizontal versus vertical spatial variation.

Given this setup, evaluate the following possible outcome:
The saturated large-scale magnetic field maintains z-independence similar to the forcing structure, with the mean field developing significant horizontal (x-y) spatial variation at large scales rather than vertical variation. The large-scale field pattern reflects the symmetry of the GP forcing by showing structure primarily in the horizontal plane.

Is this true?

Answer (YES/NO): NO